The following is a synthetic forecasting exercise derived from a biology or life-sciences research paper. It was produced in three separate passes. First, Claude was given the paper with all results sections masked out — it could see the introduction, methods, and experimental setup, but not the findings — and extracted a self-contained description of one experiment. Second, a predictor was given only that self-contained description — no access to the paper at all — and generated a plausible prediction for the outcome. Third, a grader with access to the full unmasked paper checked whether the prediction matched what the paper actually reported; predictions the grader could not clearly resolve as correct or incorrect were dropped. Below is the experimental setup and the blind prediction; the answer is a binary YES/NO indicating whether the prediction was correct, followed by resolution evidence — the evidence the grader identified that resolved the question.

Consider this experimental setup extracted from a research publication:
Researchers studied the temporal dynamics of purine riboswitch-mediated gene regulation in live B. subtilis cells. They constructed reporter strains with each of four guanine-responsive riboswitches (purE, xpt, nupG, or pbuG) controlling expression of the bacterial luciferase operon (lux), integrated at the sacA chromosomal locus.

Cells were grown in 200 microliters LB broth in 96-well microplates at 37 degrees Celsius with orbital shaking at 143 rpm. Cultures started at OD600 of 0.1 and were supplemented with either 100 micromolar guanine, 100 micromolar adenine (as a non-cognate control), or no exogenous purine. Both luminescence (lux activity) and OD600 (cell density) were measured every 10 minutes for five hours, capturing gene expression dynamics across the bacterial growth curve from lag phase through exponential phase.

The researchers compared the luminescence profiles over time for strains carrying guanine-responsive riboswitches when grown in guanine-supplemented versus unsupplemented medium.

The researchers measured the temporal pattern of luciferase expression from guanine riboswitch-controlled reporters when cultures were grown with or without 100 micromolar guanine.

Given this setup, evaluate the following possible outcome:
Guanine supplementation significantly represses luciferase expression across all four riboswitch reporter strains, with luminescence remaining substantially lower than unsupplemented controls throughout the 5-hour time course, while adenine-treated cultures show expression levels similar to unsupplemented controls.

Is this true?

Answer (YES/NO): NO